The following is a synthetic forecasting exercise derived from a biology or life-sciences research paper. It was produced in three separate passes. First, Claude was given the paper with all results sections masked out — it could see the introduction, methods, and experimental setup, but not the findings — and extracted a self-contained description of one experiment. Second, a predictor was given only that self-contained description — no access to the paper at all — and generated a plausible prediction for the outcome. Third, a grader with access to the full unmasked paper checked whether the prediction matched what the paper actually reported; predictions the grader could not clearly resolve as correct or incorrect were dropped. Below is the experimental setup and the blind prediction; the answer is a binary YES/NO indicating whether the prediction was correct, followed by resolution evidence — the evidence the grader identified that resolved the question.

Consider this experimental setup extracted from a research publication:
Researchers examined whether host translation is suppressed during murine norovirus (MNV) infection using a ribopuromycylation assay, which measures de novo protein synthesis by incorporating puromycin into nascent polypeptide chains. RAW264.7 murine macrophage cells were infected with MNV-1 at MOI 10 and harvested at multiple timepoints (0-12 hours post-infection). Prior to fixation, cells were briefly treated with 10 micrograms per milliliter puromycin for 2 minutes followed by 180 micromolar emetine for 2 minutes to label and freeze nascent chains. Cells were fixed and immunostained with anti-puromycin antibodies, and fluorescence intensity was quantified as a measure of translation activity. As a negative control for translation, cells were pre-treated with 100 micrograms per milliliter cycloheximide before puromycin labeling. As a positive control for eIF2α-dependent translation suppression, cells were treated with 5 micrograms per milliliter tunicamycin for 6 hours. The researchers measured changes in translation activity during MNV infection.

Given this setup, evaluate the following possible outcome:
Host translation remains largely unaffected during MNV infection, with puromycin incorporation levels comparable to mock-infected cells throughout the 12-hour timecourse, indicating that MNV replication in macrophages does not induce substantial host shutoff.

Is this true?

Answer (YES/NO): NO